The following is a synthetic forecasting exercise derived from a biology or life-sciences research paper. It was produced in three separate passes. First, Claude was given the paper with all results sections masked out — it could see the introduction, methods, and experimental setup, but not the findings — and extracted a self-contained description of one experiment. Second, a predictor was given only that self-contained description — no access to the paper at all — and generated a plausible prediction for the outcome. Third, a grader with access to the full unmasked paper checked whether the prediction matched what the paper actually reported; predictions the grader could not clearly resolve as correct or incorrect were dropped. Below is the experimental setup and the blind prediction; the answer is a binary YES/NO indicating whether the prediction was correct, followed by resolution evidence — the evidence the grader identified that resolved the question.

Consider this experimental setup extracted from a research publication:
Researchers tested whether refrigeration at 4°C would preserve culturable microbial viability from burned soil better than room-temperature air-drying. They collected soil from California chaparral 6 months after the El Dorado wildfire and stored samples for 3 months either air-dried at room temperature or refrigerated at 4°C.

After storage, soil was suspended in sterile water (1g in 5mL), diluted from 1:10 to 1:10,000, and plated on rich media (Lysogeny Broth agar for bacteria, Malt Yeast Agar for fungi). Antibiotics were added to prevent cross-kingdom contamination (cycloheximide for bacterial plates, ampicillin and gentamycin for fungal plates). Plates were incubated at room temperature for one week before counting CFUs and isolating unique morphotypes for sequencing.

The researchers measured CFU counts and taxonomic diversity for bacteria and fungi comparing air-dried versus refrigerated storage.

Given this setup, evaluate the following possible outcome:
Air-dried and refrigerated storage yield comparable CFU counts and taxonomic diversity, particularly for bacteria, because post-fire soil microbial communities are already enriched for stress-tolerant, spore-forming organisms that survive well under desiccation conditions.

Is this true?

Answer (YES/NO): NO